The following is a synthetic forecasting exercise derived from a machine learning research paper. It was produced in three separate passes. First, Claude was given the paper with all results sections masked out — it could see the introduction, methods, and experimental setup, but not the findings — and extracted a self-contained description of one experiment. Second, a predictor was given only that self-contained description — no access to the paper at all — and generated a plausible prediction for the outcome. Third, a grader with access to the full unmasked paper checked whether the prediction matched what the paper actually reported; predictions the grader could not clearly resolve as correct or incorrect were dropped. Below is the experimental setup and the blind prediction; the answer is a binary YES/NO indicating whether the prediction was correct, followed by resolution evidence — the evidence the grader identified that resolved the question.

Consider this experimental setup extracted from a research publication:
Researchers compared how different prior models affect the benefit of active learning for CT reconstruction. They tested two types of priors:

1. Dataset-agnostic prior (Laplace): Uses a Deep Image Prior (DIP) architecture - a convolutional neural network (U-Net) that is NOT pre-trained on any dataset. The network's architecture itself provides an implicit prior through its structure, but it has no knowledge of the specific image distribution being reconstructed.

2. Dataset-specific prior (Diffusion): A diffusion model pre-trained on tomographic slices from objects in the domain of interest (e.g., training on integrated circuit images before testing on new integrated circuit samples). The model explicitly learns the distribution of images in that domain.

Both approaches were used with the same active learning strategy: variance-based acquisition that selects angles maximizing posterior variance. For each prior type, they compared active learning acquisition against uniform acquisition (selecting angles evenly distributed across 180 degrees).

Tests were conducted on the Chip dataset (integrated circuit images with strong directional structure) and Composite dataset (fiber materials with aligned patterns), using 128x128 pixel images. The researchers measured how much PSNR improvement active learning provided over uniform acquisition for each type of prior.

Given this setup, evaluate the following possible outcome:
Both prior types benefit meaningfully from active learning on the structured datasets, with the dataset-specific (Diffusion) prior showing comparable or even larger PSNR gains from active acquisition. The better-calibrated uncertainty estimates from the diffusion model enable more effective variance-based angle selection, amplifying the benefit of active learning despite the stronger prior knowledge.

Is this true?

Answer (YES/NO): YES